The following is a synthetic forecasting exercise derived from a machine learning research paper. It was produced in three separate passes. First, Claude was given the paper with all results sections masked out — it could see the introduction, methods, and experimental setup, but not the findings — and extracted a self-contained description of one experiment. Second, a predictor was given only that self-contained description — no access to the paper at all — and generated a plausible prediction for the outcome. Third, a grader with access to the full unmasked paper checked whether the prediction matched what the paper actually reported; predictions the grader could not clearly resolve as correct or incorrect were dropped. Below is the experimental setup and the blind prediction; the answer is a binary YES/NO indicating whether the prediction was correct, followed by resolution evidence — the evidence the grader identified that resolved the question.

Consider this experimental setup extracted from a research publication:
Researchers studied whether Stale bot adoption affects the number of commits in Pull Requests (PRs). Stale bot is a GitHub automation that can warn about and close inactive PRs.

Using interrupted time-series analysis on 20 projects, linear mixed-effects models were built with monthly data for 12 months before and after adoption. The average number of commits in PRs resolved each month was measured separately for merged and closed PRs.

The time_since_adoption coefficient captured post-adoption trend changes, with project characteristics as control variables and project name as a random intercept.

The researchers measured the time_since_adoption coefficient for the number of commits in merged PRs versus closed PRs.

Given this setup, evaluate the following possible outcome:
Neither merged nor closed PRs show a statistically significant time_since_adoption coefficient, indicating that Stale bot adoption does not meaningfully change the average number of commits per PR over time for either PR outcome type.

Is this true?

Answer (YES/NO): NO